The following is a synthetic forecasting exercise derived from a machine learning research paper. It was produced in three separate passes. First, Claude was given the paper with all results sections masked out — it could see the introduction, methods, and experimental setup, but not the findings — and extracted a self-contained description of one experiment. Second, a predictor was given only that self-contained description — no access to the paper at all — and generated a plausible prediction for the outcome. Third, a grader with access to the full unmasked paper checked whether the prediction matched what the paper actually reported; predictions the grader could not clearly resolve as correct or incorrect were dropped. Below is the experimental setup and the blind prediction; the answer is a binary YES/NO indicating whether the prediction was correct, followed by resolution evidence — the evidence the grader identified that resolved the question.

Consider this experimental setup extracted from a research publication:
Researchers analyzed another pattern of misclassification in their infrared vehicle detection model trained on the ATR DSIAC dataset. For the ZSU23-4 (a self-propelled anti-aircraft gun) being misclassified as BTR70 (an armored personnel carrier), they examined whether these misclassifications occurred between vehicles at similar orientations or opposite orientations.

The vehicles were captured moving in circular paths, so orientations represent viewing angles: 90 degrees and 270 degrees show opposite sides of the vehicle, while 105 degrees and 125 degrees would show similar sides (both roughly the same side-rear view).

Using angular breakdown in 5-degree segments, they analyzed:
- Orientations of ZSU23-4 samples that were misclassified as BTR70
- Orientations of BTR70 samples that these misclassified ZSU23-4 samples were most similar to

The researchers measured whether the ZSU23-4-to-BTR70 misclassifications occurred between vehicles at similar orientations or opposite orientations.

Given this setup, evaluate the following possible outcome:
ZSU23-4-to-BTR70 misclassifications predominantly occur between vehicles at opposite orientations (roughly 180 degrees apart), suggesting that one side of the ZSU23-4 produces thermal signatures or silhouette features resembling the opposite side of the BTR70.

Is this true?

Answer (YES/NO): NO